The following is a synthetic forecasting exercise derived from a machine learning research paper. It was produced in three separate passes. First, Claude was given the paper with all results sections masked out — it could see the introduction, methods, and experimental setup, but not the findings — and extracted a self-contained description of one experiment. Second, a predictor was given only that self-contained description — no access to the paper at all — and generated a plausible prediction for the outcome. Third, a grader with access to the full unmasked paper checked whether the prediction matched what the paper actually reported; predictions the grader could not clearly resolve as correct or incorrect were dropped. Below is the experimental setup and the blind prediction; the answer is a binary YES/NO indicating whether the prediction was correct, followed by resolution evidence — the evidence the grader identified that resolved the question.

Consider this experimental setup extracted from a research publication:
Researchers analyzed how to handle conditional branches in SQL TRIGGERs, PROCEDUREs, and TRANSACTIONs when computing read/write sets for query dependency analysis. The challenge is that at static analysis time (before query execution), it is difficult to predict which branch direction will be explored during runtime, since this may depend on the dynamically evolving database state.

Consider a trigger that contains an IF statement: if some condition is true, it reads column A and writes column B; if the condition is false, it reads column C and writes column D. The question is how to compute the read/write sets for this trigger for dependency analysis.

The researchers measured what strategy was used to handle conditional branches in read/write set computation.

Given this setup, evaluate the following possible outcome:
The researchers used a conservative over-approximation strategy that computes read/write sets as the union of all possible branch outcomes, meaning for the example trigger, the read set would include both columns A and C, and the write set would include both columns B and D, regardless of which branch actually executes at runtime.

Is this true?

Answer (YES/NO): YES